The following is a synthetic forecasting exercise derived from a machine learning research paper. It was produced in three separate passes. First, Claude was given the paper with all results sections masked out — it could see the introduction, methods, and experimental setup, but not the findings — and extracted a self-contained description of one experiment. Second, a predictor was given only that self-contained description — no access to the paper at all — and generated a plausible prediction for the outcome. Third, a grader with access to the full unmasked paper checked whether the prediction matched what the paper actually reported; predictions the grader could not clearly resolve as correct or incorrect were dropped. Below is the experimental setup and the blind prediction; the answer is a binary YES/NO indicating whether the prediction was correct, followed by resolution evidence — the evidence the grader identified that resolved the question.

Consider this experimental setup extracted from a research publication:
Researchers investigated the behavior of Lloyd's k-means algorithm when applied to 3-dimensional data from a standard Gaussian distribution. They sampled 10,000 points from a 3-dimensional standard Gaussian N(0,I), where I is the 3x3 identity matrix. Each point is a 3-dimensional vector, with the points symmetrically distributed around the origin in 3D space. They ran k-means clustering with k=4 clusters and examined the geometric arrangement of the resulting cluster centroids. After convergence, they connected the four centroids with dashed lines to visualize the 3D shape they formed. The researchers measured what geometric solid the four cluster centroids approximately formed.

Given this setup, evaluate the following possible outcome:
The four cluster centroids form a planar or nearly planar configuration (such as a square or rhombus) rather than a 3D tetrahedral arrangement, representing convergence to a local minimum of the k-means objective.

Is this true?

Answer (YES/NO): NO